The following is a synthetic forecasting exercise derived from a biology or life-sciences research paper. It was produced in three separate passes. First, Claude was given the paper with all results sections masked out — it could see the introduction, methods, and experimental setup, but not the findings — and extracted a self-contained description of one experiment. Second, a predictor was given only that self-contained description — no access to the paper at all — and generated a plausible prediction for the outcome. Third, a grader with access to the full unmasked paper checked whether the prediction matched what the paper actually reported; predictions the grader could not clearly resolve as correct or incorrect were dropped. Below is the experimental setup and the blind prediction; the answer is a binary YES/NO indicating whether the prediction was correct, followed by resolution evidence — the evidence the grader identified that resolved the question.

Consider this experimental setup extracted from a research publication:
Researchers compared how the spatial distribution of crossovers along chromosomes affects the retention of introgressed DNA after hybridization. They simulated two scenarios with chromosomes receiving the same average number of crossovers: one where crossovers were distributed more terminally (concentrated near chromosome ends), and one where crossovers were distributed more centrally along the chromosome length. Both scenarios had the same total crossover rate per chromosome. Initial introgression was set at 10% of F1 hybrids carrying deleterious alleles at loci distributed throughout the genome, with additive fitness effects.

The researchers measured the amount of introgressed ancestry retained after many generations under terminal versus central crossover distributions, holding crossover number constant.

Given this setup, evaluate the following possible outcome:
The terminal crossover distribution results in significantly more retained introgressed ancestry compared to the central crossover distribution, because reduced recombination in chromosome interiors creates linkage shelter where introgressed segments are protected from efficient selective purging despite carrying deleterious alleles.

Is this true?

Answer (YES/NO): NO